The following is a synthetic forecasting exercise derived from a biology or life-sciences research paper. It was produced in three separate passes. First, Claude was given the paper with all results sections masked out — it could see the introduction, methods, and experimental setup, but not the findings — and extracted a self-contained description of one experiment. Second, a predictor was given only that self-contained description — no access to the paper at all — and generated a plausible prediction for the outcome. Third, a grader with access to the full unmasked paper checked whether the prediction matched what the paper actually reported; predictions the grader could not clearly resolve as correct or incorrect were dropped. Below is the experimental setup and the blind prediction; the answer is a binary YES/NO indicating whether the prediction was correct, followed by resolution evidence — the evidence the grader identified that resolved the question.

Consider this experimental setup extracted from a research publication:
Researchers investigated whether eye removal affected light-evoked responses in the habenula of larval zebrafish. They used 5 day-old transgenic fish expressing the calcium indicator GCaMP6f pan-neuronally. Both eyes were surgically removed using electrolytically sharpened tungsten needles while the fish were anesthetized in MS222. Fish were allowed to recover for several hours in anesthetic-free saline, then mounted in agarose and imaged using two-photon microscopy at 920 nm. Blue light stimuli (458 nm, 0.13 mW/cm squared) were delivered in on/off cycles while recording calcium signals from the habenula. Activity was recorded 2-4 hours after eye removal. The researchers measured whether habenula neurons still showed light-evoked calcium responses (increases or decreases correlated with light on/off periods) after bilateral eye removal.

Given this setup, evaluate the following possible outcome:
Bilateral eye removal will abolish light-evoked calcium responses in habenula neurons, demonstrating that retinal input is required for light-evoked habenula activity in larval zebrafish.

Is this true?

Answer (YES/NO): NO